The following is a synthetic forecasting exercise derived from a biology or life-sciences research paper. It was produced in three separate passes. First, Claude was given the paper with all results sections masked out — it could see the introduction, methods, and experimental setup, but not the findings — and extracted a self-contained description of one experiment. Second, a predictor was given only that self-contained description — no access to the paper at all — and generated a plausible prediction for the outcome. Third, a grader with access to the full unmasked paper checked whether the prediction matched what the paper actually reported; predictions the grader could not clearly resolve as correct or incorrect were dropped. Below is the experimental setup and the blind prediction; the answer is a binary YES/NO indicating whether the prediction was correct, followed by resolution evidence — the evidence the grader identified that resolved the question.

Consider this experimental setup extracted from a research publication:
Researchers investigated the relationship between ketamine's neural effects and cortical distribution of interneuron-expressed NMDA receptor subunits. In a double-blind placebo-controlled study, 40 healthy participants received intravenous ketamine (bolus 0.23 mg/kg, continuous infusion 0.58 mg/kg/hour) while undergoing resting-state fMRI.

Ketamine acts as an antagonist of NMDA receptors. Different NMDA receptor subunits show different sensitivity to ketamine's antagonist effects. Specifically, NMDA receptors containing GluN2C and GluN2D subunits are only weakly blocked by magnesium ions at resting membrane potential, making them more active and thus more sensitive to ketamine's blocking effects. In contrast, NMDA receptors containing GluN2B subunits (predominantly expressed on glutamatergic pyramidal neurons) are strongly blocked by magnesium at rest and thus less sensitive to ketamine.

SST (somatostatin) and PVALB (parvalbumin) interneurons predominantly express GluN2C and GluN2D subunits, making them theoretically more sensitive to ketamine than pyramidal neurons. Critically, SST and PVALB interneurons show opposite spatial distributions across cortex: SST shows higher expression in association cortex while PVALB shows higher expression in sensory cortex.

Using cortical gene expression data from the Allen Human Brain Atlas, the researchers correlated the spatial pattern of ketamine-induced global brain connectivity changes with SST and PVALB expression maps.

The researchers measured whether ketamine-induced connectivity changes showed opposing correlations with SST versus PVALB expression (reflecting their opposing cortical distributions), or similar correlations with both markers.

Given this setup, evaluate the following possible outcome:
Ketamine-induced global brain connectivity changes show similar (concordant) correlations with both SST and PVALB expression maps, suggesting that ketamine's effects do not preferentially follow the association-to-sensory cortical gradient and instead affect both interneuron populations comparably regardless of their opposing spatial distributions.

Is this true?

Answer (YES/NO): NO